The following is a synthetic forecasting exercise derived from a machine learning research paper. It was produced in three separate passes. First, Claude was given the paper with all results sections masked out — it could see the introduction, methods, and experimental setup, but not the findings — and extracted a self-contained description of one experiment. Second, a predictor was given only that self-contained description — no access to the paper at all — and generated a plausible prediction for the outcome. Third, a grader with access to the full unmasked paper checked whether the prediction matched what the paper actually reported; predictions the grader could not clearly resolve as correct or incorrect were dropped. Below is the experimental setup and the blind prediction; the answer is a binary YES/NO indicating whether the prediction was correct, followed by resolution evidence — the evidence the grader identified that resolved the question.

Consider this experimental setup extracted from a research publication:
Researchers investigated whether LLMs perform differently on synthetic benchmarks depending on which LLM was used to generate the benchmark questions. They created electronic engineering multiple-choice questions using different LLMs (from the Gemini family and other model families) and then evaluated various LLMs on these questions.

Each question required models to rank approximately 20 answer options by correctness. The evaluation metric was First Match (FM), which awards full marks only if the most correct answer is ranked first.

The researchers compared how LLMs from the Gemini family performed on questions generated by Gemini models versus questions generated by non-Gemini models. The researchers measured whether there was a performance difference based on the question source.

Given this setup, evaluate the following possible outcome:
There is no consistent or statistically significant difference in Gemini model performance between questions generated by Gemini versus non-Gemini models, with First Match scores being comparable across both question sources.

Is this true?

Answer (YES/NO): NO